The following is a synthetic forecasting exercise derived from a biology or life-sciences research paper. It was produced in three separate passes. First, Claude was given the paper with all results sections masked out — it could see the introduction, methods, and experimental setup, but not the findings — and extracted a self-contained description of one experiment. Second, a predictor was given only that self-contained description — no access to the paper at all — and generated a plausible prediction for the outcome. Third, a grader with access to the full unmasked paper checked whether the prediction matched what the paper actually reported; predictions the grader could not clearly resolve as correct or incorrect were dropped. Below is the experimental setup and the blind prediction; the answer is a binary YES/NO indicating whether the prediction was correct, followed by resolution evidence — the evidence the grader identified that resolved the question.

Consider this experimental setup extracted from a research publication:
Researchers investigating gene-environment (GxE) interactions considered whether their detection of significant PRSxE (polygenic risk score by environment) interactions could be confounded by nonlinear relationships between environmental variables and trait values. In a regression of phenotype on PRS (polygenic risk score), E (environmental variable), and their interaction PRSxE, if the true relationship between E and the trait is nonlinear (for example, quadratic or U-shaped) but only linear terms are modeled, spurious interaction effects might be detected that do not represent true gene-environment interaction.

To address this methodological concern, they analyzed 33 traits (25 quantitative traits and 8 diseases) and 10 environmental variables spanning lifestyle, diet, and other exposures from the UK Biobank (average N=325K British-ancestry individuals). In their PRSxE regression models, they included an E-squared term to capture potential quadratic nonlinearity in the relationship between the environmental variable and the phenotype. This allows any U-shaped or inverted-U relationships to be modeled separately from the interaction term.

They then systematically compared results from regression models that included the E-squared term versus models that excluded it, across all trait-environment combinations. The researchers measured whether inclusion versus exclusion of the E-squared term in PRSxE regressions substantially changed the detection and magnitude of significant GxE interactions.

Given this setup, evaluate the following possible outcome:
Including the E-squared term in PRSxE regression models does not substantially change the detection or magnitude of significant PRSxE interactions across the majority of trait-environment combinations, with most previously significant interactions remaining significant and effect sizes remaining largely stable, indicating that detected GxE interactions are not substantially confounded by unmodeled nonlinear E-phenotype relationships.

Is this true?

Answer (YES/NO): YES